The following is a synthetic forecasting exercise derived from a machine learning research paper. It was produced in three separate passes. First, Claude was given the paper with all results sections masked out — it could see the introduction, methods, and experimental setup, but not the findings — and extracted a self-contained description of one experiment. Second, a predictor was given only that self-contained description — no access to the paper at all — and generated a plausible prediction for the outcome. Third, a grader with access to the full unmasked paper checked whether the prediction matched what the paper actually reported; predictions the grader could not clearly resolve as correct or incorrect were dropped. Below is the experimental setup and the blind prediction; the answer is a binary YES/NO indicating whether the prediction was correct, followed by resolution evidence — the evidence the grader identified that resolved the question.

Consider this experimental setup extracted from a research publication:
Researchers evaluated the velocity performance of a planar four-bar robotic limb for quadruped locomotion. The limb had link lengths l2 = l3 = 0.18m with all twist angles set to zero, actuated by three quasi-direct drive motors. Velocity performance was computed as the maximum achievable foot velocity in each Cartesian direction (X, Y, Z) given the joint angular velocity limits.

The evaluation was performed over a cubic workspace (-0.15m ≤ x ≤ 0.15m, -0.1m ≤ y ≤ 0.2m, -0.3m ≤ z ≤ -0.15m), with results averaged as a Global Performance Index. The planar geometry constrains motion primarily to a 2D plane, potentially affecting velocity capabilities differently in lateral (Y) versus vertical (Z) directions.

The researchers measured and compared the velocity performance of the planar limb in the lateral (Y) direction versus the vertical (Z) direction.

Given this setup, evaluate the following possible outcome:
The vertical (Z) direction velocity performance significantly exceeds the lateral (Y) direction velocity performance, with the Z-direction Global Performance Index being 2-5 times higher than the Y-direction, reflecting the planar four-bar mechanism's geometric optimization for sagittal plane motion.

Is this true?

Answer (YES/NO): NO